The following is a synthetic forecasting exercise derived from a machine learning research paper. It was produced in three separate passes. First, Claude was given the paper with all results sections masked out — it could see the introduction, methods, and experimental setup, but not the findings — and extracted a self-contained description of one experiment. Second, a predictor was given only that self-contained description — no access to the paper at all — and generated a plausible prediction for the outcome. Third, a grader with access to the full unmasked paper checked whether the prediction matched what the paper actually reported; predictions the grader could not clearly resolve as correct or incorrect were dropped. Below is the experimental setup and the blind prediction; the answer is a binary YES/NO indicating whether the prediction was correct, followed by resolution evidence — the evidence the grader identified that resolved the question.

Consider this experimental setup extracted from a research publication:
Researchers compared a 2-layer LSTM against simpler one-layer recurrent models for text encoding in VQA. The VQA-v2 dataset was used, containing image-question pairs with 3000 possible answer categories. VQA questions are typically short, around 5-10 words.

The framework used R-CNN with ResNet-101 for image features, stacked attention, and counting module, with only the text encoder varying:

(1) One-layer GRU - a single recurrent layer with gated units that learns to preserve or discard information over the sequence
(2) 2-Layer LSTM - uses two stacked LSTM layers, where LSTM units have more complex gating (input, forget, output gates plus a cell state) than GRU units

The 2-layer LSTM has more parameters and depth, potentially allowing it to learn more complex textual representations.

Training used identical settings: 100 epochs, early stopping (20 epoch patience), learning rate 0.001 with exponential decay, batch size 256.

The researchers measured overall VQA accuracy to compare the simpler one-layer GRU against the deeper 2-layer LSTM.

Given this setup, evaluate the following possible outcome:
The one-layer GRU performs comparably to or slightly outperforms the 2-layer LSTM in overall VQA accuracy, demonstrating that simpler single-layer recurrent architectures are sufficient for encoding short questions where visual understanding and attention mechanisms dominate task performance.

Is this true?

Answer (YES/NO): YES